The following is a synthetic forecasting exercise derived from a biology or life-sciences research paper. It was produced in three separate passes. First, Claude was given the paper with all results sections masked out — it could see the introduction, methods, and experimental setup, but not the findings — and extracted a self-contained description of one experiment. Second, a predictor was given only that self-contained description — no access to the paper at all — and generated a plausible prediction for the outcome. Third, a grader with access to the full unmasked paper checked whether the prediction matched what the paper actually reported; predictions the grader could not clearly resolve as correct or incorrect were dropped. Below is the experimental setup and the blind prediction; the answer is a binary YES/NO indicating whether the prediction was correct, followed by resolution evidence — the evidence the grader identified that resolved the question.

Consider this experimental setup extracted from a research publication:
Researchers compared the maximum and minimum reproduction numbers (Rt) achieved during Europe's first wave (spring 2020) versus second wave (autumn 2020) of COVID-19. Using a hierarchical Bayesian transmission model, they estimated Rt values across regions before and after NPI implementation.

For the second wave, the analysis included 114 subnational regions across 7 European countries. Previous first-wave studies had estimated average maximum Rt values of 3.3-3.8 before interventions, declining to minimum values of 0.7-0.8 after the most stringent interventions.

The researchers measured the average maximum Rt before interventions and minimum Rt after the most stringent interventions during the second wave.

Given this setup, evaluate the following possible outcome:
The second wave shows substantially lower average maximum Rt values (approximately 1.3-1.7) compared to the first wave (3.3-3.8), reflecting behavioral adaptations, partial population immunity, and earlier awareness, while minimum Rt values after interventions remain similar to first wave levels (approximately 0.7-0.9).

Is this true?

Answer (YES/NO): NO